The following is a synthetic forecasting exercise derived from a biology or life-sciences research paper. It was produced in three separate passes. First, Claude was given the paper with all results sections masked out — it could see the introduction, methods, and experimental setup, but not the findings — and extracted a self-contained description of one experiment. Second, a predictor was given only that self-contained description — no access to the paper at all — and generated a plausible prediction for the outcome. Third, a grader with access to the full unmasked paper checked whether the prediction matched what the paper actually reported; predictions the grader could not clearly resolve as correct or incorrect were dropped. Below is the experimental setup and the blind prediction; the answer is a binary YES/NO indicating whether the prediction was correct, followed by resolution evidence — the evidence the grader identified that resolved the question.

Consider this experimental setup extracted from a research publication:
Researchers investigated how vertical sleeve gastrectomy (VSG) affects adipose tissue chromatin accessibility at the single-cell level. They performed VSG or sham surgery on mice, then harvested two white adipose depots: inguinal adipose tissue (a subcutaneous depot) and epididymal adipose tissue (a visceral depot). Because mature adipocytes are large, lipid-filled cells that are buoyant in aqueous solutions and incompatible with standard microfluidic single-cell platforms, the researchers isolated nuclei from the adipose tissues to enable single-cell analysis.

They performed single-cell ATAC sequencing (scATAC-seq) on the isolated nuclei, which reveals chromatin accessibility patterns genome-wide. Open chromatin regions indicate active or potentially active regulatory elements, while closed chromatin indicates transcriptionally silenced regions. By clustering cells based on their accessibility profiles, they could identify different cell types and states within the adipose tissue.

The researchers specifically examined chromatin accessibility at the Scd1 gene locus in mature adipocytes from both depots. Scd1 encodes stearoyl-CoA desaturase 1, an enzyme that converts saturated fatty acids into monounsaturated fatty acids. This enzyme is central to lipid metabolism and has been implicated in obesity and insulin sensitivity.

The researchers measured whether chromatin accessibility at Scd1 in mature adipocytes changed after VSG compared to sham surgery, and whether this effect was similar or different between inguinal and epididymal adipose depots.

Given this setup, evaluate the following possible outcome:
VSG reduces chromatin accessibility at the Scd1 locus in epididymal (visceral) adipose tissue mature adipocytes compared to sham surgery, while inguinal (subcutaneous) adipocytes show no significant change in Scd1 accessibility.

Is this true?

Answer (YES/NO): NO